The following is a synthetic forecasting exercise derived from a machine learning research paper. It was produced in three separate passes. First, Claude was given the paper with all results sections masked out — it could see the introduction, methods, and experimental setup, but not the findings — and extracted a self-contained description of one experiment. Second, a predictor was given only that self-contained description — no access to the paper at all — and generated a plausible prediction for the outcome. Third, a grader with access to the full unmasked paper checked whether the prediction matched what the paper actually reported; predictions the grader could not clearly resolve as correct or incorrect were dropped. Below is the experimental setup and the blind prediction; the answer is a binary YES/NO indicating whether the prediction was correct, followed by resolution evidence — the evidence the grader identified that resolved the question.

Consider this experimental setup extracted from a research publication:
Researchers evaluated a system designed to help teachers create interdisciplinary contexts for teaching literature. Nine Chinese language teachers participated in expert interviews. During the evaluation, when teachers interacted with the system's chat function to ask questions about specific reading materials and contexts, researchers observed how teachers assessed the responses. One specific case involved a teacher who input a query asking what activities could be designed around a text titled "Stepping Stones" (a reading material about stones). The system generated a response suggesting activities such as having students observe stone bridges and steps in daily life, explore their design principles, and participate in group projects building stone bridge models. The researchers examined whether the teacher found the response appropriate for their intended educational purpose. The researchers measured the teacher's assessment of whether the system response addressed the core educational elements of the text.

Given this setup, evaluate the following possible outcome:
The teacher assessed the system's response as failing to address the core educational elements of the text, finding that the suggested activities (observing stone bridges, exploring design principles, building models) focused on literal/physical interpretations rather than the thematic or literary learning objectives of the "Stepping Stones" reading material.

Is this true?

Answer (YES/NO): YES